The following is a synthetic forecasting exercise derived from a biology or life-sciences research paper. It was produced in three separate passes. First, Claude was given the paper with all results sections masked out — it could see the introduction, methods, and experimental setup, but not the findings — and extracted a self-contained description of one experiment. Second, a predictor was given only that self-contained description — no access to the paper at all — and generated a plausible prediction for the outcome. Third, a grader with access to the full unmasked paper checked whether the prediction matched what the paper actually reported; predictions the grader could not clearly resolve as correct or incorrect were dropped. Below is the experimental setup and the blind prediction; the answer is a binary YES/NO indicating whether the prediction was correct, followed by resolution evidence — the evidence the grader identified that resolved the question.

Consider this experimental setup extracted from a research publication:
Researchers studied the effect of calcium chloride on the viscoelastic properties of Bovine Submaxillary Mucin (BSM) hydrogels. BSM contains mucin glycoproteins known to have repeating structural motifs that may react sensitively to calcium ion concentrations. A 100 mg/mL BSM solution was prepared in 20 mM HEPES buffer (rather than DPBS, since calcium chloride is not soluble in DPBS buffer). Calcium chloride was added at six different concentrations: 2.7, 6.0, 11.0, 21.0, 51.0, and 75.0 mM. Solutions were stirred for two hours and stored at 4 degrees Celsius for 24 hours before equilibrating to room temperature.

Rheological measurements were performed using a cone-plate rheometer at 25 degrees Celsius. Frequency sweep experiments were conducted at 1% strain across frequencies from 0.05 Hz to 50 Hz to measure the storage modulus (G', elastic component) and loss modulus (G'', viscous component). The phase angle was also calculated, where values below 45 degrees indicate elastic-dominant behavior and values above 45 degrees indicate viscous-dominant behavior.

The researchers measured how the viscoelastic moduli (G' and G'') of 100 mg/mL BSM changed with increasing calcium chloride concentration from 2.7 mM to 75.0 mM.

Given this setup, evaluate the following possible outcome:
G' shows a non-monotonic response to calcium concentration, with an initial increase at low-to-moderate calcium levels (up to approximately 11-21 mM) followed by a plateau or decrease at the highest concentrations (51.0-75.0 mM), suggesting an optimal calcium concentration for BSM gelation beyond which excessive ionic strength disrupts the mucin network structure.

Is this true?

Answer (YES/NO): NO